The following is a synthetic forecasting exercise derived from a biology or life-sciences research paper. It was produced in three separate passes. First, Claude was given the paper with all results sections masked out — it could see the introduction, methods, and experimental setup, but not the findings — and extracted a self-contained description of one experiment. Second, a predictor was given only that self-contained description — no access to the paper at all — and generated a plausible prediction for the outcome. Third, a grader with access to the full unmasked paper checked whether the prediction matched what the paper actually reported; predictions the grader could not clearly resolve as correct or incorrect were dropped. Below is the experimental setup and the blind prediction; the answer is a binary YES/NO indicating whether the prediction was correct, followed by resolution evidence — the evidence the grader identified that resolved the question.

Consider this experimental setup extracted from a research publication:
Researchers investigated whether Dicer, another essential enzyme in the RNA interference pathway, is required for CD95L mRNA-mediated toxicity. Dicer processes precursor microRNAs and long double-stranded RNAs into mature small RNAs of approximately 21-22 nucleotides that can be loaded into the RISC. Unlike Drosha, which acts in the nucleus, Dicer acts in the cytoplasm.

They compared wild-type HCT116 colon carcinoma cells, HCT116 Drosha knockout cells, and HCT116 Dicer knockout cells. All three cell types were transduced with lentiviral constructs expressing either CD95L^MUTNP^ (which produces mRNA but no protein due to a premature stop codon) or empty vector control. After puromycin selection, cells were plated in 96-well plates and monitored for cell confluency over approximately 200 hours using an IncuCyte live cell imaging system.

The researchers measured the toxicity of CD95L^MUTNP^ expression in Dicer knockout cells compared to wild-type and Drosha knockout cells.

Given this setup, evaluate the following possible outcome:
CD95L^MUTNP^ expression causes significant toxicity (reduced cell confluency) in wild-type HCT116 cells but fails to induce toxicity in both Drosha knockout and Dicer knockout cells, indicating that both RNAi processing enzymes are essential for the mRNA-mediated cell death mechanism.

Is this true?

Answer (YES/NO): NO